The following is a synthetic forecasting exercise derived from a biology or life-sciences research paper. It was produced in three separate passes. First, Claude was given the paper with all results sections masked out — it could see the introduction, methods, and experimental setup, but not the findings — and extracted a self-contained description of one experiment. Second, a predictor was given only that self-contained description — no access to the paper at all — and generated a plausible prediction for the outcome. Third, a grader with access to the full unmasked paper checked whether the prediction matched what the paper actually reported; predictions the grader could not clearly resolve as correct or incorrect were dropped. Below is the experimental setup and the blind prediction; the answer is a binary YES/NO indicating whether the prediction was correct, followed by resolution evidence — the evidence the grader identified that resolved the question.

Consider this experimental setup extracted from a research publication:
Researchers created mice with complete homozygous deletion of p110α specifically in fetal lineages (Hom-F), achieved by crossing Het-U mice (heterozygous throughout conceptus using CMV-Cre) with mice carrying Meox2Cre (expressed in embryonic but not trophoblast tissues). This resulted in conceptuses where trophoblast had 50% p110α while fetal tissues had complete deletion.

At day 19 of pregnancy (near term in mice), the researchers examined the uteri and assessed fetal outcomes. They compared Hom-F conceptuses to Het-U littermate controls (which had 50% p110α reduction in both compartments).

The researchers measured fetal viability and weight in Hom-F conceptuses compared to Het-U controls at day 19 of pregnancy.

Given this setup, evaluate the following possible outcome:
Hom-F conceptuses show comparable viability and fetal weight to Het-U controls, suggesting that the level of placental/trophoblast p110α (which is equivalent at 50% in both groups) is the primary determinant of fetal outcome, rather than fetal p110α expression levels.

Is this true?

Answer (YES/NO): NO